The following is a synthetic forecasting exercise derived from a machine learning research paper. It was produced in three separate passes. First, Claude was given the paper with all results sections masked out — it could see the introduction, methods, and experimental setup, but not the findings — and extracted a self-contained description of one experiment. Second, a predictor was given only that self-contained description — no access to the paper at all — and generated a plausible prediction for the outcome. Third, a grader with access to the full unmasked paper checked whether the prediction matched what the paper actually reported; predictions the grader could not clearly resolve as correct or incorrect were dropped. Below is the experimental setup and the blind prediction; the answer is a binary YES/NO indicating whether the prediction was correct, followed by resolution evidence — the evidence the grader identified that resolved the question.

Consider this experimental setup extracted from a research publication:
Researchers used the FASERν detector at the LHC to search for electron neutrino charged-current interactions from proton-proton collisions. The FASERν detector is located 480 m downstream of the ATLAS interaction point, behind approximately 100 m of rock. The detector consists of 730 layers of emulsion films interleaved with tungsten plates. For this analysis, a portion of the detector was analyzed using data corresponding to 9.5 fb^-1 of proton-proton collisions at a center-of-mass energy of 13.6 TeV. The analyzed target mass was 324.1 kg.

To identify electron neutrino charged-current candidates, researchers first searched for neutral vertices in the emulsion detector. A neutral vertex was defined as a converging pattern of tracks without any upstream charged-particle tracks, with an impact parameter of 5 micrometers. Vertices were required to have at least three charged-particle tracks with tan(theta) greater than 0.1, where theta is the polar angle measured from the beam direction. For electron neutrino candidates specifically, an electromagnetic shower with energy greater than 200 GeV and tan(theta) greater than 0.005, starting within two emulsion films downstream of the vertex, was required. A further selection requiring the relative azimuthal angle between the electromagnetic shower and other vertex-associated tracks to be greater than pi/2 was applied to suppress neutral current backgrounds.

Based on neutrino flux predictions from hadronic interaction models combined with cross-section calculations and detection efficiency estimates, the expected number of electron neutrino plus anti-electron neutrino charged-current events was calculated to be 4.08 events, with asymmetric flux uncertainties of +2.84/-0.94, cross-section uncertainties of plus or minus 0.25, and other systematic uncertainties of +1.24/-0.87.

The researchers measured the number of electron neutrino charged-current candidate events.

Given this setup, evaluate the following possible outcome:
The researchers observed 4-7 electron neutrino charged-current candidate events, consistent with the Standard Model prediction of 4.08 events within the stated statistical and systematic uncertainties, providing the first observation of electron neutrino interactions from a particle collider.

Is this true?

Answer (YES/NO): NO